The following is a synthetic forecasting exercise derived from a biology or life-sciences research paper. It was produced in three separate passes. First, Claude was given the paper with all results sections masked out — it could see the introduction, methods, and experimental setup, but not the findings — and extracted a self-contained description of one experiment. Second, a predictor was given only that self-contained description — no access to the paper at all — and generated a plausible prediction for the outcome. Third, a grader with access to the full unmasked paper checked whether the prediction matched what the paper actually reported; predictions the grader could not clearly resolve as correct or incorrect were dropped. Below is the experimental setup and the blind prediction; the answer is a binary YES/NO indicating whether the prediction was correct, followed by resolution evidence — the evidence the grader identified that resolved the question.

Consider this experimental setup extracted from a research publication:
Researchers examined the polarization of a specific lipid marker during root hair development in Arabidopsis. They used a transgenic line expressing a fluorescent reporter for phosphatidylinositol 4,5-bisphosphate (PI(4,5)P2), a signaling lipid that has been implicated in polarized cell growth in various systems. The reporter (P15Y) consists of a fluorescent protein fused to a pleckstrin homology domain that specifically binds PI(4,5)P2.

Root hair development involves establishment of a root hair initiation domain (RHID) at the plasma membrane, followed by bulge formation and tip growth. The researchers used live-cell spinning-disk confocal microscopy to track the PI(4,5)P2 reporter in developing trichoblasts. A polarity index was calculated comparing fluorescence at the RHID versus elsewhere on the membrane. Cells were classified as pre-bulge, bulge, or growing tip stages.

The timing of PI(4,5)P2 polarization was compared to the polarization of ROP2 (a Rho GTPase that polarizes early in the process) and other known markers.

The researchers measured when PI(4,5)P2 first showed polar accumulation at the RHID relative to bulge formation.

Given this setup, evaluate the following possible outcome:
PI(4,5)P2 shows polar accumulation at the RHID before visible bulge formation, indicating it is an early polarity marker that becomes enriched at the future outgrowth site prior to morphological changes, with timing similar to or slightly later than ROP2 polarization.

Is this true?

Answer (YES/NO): NO